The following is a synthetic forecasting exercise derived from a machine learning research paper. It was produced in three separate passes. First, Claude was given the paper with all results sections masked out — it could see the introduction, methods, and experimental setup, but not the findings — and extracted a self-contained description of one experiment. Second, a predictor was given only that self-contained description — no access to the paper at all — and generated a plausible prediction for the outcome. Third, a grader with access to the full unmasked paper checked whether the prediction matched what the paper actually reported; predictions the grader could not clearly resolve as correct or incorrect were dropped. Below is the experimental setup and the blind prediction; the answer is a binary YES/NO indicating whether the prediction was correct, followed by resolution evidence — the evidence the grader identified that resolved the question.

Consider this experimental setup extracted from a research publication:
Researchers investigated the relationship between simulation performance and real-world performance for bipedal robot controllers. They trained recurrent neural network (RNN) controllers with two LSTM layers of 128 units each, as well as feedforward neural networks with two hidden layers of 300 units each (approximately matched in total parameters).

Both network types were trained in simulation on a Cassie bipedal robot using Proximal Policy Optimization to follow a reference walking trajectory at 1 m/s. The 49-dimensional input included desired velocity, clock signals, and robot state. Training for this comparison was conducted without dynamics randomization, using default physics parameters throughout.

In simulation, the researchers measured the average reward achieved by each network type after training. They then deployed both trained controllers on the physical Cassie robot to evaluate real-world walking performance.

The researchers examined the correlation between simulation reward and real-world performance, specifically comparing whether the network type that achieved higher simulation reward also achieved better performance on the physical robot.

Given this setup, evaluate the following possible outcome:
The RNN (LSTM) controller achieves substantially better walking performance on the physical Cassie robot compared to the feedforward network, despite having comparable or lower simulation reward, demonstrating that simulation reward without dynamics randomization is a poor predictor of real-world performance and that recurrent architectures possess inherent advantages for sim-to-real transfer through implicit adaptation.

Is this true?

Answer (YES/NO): NO